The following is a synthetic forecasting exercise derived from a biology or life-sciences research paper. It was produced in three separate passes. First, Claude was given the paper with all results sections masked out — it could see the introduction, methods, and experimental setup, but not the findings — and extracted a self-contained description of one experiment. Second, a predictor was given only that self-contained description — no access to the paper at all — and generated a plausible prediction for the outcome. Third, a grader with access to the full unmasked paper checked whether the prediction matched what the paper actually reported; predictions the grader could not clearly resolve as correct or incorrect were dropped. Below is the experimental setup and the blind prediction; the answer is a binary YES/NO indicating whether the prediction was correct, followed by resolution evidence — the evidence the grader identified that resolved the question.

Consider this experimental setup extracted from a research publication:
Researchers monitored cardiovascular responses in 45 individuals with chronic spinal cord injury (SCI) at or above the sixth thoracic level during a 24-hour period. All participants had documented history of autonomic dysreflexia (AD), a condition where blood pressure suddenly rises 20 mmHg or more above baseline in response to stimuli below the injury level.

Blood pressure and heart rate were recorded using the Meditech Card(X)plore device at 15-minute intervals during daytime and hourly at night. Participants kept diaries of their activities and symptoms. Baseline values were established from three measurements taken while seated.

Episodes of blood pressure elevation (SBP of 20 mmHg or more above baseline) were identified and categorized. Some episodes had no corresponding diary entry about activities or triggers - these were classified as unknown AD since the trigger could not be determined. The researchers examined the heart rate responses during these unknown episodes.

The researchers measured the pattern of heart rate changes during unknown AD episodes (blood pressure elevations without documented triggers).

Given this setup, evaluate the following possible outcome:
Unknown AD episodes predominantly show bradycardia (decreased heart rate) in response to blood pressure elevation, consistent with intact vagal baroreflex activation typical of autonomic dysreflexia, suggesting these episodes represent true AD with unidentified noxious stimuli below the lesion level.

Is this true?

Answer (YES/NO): YES